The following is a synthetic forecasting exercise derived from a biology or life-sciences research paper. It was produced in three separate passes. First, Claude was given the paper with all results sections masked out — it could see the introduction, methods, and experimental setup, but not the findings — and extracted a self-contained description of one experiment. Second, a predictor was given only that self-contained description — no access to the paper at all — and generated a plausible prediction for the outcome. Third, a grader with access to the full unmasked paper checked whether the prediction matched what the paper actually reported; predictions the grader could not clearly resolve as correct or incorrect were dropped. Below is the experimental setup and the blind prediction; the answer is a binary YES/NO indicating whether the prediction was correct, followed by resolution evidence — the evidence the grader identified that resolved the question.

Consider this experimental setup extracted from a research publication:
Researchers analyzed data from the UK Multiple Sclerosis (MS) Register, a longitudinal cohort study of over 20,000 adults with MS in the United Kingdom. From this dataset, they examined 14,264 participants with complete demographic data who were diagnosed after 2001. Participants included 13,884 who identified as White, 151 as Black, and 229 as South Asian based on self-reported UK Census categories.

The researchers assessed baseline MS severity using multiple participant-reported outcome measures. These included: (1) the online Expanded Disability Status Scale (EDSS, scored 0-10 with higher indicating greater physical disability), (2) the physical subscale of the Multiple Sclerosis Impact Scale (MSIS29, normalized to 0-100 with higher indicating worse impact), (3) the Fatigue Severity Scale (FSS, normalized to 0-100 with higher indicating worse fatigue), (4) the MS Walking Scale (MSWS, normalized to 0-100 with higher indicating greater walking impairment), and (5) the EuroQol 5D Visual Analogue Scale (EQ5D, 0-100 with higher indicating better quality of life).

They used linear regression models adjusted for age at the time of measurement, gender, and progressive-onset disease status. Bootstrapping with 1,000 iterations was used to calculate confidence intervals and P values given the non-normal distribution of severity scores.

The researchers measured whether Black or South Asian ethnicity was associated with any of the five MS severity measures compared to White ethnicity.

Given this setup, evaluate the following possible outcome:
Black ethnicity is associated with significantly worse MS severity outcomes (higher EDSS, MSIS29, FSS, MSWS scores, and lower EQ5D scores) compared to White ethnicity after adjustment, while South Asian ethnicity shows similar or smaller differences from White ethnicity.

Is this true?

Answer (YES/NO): NO